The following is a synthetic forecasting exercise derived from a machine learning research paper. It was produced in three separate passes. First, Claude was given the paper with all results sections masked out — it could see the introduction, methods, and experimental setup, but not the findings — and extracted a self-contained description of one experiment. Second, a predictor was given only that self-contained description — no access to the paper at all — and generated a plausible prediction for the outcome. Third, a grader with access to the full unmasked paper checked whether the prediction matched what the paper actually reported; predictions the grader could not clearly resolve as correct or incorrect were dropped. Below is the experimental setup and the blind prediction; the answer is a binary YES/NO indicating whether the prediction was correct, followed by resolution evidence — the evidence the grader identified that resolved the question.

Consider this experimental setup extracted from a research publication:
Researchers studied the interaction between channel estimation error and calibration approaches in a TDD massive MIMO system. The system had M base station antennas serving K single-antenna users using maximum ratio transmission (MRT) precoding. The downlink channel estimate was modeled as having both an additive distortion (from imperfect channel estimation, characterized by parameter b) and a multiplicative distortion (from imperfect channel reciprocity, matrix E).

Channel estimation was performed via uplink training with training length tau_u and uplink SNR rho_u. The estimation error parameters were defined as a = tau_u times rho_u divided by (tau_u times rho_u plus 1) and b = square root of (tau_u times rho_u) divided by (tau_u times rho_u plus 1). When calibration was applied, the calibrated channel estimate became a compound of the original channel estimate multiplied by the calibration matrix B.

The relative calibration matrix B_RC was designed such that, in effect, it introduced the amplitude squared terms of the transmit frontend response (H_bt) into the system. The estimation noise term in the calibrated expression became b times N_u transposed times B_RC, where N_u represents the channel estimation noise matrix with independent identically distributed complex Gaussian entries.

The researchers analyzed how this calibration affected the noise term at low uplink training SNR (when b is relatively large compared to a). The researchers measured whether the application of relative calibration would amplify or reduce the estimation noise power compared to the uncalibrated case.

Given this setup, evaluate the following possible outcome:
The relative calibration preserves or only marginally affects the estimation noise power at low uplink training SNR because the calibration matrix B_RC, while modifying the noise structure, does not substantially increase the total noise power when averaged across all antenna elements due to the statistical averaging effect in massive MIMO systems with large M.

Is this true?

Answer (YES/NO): NO